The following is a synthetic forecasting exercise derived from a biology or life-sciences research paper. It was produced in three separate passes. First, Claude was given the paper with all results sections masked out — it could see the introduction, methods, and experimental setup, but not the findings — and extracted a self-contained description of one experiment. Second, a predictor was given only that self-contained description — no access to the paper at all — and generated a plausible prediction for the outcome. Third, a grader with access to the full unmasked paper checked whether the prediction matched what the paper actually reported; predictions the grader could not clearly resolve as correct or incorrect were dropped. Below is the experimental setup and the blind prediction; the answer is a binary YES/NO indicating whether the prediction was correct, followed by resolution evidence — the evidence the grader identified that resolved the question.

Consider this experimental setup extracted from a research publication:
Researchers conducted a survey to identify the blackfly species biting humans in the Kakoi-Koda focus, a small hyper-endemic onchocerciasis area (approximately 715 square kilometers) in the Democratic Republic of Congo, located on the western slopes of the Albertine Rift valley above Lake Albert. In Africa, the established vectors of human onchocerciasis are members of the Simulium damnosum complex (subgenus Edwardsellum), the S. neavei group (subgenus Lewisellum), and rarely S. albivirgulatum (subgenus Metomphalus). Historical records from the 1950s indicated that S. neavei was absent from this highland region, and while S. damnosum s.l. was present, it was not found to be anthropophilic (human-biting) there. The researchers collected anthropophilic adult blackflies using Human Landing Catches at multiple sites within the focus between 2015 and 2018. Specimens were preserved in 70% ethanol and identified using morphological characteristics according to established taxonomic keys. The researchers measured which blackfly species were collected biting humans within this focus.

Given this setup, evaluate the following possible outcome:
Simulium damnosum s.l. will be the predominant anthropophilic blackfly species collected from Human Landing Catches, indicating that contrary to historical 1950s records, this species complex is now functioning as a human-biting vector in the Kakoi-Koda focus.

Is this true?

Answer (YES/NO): NO